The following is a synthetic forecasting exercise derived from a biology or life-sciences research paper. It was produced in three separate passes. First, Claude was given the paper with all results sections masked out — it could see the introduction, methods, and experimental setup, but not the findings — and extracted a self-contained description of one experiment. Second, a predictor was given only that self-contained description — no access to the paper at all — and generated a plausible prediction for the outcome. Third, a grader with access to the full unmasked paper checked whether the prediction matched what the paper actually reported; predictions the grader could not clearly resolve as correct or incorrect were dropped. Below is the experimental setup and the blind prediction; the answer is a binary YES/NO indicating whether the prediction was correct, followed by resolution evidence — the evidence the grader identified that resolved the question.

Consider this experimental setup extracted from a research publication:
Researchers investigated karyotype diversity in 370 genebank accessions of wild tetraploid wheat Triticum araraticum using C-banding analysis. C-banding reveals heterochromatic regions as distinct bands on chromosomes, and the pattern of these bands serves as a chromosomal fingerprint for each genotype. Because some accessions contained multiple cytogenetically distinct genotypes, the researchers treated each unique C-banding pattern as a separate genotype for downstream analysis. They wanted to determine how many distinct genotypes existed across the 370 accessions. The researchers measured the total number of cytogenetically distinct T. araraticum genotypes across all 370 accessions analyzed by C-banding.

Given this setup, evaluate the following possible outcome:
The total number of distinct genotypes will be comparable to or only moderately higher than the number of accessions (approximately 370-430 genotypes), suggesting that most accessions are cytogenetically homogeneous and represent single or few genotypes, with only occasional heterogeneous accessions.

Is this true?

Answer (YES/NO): YES